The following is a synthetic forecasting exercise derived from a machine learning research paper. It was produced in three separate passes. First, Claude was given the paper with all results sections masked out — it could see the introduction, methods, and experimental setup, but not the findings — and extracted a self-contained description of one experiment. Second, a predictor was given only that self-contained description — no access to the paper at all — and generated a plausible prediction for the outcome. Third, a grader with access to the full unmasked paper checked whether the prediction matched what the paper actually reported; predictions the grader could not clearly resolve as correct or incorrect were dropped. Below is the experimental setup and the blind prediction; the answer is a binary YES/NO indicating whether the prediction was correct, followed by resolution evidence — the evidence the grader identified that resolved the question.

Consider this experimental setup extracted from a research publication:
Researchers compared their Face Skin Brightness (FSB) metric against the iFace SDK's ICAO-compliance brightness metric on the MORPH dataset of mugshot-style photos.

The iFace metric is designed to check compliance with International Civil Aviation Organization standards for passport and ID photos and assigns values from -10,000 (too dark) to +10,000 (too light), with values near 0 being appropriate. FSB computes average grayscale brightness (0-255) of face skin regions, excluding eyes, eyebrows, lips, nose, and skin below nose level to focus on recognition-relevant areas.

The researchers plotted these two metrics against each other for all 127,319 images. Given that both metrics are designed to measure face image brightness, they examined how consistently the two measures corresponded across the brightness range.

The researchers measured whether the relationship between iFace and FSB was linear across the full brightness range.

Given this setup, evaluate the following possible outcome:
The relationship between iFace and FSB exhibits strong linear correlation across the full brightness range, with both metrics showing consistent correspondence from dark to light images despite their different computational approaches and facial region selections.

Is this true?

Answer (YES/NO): NO